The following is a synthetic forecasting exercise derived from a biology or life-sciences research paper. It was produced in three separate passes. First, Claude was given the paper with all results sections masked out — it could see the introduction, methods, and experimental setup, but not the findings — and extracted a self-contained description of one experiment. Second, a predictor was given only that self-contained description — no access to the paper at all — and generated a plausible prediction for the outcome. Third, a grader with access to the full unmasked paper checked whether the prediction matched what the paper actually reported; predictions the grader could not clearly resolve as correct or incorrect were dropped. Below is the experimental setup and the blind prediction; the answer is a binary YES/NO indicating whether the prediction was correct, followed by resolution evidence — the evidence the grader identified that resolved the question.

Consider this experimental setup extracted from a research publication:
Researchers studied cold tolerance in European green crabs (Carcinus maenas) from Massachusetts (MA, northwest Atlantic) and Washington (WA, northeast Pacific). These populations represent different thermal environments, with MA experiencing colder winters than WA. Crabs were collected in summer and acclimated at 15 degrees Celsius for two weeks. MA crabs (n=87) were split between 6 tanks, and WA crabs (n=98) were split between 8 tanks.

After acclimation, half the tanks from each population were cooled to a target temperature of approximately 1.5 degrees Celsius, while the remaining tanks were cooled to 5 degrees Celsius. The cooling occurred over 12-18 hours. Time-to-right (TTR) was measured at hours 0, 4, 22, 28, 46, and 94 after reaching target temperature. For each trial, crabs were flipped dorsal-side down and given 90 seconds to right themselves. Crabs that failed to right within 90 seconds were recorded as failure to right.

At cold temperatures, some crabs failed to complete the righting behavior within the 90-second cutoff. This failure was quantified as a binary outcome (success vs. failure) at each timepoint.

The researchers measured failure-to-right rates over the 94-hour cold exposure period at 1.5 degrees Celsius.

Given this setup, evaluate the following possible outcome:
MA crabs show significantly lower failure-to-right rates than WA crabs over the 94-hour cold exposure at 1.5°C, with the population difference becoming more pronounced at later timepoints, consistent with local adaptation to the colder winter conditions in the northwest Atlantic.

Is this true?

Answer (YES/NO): NO